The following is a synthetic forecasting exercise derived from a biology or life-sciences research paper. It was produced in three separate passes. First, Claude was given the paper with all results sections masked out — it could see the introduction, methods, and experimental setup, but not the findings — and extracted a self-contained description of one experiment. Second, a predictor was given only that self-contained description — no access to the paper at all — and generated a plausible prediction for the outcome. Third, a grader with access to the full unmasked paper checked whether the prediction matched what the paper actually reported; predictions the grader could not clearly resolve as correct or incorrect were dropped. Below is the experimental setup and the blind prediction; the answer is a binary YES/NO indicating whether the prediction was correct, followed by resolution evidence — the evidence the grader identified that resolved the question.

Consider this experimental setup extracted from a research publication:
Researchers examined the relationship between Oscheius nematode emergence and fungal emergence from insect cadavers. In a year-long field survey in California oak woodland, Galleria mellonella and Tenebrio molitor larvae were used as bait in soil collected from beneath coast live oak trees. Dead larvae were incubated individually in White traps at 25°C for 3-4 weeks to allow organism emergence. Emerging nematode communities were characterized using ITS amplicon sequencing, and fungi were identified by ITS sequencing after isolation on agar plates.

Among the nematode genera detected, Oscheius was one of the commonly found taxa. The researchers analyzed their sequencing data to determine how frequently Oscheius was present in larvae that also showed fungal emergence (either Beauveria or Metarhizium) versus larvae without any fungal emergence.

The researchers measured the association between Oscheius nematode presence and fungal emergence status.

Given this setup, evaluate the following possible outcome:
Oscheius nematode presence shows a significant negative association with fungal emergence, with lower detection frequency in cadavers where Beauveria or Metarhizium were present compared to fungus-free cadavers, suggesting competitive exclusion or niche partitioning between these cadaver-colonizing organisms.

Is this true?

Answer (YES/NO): YES